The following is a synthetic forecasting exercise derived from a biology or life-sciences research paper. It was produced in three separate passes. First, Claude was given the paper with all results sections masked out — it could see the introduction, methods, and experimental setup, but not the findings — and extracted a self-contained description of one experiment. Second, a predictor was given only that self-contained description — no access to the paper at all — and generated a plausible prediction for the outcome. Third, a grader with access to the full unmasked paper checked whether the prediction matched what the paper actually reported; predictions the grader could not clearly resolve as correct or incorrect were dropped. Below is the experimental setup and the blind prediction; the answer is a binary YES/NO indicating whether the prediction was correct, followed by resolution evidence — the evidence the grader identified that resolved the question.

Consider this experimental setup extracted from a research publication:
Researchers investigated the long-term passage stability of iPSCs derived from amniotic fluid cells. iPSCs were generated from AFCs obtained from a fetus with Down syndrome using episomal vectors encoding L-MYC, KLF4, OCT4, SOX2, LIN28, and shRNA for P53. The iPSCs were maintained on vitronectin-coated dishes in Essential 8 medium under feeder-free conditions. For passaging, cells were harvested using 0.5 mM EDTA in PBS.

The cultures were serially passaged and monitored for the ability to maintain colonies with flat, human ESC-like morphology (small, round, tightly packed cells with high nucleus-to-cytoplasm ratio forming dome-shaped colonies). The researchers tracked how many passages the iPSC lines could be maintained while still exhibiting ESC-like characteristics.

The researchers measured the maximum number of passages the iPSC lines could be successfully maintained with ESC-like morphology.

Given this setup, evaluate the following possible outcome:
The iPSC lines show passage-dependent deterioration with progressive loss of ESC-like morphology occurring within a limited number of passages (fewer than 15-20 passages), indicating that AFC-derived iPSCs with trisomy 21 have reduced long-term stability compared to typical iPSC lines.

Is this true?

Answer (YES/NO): NO